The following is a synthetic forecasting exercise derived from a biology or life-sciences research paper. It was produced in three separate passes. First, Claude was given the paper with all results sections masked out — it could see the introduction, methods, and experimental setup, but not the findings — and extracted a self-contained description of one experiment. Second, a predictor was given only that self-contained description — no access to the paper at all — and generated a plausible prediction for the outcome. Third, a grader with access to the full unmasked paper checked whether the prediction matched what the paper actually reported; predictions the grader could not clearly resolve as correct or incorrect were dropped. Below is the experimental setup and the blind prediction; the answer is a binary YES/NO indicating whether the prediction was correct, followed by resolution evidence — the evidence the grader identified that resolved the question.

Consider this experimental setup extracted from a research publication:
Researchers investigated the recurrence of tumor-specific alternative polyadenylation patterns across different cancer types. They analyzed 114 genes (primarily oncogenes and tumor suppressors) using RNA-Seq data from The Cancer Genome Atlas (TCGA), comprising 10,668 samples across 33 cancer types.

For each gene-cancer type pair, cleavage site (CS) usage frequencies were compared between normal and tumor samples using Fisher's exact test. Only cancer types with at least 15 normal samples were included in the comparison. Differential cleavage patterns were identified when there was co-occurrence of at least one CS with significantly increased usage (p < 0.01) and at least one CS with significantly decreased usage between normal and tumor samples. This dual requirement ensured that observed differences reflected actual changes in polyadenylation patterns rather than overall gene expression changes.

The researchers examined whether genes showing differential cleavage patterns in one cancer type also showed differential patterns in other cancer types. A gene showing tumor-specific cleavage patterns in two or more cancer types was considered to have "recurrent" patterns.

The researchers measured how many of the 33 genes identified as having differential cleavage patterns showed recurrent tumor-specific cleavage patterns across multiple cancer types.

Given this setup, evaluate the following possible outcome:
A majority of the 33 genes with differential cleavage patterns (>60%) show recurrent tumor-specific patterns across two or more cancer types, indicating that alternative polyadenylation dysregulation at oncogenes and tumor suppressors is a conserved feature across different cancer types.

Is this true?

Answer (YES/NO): NO